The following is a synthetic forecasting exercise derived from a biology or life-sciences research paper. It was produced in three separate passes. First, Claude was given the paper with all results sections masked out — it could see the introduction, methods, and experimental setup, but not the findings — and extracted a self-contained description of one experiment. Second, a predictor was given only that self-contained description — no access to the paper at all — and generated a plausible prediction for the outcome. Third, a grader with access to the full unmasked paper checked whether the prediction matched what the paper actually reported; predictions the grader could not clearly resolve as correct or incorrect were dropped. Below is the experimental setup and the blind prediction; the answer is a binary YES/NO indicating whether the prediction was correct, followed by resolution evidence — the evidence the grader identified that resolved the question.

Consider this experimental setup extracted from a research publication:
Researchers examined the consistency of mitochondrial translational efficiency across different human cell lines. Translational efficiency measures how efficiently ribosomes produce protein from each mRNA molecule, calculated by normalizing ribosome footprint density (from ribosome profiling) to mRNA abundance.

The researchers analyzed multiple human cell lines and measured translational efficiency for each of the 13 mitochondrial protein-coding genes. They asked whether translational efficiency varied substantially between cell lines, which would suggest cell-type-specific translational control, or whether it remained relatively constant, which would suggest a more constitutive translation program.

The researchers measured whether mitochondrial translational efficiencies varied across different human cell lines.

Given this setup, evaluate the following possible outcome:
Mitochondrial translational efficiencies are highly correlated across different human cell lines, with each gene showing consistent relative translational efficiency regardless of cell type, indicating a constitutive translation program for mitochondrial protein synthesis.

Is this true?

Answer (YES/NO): YES